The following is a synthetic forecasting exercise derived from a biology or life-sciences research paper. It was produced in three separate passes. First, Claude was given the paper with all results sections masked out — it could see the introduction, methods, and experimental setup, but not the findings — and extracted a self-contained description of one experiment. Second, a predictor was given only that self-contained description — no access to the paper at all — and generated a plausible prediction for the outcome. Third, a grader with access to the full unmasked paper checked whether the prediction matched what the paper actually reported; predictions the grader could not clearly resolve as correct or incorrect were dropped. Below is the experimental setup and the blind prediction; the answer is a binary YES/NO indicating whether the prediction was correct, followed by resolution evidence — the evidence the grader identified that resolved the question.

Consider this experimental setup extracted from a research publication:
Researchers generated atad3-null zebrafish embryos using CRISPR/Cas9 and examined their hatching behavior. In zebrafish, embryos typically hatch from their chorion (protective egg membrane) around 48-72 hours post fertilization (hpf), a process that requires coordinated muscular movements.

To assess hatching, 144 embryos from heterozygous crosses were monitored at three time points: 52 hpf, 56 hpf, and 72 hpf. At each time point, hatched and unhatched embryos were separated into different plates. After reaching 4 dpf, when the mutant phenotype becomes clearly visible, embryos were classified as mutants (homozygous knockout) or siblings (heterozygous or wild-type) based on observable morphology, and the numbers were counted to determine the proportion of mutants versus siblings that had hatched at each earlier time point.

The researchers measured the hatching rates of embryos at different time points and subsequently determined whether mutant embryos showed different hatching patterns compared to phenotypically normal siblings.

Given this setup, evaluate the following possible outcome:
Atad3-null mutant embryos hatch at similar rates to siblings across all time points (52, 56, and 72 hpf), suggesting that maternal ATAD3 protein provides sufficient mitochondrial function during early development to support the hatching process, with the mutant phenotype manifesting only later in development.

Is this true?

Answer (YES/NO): NO